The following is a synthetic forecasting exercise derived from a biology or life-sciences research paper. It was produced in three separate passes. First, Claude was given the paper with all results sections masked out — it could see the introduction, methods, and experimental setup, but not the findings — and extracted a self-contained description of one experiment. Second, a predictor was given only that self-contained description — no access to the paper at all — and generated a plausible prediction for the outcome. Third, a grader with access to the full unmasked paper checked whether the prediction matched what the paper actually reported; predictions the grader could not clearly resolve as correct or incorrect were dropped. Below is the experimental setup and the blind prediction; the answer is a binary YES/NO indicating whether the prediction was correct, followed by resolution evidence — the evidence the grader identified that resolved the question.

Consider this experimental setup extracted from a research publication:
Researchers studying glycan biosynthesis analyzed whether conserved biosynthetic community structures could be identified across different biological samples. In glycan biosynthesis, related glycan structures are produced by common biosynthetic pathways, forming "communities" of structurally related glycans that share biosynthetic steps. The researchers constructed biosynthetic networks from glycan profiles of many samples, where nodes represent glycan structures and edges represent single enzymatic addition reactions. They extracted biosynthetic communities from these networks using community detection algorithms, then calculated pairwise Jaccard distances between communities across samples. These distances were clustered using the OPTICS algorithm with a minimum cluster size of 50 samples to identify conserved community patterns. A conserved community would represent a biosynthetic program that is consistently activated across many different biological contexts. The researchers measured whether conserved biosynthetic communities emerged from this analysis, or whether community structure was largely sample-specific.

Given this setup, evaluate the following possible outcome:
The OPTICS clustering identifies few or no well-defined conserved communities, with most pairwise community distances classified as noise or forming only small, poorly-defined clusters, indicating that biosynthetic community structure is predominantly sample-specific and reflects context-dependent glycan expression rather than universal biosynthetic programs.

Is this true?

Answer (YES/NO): NO